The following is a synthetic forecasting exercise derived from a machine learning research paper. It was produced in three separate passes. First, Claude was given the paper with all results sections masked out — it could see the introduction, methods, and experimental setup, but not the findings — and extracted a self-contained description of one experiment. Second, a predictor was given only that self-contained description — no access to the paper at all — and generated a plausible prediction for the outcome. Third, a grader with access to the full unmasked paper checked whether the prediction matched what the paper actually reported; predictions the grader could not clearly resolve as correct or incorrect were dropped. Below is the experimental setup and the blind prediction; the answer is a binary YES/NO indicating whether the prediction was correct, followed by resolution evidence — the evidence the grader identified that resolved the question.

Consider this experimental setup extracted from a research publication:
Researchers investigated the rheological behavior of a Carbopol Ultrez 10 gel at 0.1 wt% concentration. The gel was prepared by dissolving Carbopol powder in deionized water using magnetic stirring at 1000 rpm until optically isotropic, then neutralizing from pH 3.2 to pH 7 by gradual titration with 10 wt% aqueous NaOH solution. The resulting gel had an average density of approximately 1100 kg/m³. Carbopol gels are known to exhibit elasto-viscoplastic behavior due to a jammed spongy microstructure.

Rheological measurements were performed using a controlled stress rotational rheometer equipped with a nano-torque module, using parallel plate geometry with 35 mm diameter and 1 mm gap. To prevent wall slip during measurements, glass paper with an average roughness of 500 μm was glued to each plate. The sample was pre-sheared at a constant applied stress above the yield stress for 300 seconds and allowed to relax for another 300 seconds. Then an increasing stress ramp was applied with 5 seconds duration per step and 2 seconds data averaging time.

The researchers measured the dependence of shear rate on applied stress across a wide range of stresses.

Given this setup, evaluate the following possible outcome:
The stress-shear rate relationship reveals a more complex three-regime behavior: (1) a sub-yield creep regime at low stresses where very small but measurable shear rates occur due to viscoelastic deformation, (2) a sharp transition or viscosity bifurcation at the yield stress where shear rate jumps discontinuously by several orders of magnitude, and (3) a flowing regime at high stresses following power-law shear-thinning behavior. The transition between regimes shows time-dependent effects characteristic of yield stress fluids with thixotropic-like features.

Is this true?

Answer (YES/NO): NO